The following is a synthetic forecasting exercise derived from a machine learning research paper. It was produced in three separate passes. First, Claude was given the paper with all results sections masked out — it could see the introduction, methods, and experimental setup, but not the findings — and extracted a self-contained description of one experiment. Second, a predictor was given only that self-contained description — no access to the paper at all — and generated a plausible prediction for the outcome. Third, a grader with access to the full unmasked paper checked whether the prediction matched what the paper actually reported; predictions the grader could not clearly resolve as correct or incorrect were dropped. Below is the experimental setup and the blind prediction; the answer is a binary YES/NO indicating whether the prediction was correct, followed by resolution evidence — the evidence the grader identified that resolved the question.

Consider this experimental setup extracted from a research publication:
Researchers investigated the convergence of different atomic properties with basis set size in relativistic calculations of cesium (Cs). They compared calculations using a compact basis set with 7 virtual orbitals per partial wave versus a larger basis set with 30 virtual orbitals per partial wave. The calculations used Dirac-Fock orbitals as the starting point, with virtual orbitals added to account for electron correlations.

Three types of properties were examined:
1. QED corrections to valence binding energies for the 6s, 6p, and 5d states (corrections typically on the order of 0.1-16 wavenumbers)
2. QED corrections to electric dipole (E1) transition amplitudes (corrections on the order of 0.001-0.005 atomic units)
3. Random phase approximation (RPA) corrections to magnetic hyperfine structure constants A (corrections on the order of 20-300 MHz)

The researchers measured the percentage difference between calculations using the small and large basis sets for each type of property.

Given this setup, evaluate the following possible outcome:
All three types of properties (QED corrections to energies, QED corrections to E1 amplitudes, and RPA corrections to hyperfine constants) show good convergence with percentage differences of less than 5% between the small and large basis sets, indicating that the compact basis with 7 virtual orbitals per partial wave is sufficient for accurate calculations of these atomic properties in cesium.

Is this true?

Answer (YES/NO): NO